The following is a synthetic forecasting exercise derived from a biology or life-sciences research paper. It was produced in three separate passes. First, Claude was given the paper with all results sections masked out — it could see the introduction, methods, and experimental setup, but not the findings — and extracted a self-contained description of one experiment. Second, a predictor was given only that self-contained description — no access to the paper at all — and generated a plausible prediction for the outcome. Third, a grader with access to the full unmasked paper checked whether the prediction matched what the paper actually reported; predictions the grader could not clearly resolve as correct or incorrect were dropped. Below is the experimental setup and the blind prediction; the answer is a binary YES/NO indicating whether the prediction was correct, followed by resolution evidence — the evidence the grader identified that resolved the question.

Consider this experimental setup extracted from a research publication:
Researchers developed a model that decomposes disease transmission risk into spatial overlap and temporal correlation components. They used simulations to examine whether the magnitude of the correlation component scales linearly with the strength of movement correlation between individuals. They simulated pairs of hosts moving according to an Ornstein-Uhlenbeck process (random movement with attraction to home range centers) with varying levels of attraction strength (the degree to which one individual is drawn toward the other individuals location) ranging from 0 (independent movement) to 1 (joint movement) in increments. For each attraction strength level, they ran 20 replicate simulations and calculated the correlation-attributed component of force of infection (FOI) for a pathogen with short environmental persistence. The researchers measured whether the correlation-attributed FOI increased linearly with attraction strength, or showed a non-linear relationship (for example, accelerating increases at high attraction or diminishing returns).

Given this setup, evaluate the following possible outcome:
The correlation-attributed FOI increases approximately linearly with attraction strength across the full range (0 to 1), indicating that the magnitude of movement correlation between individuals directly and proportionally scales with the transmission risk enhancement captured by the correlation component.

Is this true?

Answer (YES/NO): NO